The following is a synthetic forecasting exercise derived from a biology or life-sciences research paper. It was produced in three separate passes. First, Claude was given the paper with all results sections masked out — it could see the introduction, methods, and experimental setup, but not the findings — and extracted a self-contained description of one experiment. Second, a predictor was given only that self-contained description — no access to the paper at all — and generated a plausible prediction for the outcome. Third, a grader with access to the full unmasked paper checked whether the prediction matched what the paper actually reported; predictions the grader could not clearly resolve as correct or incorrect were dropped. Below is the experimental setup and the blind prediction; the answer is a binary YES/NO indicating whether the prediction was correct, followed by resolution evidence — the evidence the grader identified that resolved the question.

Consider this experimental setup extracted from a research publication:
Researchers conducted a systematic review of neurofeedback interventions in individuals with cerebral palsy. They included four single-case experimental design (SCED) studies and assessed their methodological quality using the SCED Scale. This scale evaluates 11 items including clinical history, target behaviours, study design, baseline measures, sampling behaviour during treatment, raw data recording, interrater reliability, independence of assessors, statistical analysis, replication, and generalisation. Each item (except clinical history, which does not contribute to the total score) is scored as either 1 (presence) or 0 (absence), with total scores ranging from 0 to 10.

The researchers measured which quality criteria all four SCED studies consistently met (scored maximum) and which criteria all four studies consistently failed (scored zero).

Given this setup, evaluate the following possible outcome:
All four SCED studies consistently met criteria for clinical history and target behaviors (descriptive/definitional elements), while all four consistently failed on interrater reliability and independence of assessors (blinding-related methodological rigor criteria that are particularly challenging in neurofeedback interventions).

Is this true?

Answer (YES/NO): NO